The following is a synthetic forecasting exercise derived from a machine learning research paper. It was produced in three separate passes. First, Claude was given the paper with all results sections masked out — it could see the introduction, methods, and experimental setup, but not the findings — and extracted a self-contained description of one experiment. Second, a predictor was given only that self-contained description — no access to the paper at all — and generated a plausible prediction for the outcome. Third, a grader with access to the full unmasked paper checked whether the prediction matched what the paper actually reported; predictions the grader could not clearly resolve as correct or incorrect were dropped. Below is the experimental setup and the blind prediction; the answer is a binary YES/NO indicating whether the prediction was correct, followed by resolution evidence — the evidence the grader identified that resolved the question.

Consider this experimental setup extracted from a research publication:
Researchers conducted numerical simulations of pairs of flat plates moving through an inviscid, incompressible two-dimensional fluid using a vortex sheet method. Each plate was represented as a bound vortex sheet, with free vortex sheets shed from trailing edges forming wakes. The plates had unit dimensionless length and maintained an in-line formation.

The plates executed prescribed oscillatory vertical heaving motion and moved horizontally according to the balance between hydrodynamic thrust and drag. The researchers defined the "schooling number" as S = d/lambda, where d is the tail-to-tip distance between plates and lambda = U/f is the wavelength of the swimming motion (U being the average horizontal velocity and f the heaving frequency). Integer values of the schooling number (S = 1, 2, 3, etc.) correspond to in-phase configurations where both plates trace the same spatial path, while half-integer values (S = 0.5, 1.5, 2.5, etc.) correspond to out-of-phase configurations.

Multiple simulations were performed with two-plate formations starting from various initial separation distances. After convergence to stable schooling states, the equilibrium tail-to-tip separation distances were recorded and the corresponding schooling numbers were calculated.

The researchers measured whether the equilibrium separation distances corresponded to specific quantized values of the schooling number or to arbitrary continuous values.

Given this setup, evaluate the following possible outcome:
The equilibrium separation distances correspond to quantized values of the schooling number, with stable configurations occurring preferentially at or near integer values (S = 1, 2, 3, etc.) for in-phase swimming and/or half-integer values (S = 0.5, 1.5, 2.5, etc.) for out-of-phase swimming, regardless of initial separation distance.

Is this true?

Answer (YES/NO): YES